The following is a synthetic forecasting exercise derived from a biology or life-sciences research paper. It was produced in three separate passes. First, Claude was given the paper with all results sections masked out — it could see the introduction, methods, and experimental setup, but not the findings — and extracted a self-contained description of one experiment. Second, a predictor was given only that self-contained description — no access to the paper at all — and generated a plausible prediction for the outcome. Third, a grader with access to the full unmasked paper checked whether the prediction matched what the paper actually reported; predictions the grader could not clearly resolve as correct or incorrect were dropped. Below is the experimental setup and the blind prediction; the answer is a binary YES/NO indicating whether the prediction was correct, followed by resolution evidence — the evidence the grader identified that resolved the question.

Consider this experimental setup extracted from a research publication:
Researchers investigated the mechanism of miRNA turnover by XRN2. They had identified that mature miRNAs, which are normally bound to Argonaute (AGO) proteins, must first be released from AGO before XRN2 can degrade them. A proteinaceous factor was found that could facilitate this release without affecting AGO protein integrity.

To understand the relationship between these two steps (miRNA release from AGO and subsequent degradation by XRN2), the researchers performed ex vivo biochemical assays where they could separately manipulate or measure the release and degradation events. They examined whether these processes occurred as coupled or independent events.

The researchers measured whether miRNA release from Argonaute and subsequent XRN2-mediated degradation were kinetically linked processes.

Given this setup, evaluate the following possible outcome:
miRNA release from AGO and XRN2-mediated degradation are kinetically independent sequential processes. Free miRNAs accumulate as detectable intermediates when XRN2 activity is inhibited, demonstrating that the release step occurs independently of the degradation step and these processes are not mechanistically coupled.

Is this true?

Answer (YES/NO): NO